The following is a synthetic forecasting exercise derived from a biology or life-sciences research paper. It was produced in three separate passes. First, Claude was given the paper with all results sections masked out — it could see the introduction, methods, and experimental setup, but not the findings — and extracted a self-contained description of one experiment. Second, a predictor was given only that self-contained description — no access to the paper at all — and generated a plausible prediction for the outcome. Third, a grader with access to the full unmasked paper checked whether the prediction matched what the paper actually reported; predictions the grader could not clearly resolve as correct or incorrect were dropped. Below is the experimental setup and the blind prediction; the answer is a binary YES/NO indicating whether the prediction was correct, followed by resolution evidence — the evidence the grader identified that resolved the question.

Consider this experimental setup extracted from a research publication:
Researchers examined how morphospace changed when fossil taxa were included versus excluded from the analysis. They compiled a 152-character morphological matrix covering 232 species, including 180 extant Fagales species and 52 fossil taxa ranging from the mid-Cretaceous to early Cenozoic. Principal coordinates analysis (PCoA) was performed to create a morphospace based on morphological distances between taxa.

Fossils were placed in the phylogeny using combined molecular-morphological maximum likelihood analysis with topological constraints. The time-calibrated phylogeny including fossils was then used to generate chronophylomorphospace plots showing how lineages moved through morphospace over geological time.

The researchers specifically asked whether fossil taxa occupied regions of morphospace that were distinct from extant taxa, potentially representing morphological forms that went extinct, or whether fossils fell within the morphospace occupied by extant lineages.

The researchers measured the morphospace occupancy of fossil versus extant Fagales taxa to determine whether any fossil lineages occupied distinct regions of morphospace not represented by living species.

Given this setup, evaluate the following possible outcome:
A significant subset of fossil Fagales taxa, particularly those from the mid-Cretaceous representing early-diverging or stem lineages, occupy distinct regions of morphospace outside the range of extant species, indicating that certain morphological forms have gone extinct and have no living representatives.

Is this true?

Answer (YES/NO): YES